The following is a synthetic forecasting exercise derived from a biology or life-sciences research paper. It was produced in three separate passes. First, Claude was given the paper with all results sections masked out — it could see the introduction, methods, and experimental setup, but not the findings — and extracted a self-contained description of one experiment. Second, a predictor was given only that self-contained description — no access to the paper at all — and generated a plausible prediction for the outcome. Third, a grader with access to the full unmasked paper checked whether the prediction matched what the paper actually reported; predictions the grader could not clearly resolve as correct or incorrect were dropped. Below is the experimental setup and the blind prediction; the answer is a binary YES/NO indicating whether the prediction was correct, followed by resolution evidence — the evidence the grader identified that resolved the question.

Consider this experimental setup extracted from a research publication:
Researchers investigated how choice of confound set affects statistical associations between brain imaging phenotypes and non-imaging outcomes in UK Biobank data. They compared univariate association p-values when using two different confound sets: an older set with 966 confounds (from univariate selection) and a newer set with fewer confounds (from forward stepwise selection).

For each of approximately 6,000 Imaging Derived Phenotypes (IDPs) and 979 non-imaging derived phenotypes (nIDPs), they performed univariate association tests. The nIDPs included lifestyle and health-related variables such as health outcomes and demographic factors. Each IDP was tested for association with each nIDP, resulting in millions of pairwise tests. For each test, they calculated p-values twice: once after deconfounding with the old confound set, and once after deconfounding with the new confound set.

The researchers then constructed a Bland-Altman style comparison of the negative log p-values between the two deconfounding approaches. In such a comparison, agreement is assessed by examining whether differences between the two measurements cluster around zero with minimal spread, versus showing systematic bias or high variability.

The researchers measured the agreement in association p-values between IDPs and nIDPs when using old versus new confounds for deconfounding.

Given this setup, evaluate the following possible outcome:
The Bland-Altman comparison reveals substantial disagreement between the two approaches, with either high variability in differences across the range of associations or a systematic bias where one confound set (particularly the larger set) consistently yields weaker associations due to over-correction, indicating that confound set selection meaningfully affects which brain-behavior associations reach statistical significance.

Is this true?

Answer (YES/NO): NO